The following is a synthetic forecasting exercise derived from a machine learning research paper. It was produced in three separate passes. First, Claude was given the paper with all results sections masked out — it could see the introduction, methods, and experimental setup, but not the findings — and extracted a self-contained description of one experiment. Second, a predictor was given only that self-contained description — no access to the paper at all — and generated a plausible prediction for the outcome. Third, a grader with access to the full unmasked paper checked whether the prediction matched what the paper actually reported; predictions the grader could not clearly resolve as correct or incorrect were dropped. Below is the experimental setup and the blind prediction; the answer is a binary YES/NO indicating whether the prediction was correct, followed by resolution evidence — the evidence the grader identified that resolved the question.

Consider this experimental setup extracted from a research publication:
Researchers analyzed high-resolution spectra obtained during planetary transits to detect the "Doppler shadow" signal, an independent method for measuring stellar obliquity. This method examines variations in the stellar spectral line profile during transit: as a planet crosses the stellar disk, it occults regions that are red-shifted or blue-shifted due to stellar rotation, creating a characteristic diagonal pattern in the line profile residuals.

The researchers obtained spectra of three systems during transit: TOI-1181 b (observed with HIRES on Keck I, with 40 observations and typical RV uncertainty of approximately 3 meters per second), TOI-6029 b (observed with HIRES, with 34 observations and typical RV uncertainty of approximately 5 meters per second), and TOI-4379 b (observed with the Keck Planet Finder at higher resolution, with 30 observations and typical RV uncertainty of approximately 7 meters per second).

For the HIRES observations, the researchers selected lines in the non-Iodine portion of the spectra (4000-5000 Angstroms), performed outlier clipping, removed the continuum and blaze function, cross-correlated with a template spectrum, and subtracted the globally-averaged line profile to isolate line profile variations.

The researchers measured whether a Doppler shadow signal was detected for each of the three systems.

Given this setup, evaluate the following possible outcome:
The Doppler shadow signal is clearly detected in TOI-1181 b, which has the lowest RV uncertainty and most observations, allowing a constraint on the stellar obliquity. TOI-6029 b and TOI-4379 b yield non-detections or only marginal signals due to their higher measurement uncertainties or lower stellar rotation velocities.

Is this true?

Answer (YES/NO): NO